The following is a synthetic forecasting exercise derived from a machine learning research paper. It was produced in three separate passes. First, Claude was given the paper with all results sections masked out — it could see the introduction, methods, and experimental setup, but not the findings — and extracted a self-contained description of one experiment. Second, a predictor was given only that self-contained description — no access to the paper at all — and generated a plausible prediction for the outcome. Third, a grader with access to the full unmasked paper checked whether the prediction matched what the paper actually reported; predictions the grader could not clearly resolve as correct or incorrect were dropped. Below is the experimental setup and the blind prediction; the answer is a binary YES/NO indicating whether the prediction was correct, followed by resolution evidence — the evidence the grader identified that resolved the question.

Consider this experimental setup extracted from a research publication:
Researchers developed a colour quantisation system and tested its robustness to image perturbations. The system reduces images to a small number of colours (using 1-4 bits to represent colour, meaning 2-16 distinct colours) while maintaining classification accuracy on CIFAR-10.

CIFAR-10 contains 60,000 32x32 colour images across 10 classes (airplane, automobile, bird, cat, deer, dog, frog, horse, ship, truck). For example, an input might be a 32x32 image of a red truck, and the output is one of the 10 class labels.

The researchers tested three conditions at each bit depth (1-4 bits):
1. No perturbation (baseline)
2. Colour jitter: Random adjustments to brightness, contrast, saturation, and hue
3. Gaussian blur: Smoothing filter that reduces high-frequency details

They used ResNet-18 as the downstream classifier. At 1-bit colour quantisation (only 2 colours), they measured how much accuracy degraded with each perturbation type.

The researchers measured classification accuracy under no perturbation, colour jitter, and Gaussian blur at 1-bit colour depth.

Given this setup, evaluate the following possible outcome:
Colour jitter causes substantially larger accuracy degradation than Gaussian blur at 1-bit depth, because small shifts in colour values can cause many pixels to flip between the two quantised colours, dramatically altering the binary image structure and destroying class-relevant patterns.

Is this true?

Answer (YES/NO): NO